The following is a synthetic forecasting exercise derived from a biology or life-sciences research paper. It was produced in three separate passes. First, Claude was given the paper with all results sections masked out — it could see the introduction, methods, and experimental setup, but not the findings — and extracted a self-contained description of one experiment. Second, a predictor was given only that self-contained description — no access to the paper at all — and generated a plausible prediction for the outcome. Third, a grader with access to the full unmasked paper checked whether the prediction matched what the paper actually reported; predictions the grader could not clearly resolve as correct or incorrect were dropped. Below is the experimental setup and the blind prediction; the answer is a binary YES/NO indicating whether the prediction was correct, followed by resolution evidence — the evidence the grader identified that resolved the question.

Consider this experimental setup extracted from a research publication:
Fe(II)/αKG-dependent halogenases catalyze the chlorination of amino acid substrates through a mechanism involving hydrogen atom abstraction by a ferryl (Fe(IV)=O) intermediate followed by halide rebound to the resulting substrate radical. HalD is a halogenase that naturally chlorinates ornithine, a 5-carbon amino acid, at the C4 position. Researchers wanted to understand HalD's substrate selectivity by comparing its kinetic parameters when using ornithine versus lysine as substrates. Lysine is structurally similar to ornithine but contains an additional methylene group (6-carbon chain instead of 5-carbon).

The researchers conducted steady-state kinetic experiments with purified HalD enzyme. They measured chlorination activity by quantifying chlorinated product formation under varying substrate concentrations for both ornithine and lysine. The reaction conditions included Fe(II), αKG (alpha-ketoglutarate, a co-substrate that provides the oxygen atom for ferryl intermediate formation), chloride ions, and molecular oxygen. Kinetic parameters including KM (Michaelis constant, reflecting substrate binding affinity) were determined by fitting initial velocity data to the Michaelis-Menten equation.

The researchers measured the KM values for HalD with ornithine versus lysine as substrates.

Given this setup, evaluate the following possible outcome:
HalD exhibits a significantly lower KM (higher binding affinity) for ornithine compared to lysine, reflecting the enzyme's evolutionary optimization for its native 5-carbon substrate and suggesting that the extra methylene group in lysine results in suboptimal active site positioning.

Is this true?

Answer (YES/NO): YES